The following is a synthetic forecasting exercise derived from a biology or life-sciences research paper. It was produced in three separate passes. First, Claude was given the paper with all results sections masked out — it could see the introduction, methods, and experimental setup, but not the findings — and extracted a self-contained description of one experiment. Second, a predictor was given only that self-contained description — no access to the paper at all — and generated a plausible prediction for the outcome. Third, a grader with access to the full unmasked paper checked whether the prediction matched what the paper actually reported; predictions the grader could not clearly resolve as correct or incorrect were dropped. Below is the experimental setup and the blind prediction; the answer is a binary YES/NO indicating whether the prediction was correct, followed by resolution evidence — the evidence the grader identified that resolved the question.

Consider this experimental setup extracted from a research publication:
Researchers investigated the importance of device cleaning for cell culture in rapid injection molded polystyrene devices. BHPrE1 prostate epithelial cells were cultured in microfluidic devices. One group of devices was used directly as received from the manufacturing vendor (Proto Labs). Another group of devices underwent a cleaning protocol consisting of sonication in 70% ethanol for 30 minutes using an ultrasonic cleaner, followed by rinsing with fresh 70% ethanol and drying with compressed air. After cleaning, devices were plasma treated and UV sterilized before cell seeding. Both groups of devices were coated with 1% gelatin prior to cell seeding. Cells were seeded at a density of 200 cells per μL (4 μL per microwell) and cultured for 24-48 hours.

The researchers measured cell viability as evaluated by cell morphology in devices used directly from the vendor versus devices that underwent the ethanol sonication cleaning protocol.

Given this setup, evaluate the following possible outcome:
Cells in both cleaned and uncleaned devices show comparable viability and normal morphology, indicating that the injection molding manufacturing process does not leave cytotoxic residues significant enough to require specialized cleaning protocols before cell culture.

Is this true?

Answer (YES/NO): NO